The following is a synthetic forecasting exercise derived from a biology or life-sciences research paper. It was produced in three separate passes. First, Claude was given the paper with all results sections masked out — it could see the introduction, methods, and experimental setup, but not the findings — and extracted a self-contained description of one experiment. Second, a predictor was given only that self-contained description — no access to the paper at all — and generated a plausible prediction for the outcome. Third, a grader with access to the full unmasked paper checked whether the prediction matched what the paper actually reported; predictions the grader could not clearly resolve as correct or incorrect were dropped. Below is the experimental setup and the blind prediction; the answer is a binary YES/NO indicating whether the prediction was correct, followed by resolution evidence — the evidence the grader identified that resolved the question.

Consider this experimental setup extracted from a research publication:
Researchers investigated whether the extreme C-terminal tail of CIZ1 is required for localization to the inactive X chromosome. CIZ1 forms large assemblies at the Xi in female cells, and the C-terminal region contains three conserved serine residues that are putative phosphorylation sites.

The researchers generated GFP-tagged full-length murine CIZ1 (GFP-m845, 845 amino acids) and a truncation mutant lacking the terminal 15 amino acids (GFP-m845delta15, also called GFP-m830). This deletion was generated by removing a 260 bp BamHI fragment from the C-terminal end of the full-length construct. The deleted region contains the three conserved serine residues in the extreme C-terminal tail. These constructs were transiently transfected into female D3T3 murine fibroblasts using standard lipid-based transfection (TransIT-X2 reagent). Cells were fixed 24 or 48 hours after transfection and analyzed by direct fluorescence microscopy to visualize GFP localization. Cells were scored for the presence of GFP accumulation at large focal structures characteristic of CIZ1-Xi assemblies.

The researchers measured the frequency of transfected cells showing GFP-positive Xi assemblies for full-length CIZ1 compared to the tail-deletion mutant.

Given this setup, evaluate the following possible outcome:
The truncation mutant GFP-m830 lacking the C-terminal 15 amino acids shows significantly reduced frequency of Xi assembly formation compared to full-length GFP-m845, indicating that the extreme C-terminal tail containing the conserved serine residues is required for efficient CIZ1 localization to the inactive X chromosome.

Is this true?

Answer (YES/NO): YES